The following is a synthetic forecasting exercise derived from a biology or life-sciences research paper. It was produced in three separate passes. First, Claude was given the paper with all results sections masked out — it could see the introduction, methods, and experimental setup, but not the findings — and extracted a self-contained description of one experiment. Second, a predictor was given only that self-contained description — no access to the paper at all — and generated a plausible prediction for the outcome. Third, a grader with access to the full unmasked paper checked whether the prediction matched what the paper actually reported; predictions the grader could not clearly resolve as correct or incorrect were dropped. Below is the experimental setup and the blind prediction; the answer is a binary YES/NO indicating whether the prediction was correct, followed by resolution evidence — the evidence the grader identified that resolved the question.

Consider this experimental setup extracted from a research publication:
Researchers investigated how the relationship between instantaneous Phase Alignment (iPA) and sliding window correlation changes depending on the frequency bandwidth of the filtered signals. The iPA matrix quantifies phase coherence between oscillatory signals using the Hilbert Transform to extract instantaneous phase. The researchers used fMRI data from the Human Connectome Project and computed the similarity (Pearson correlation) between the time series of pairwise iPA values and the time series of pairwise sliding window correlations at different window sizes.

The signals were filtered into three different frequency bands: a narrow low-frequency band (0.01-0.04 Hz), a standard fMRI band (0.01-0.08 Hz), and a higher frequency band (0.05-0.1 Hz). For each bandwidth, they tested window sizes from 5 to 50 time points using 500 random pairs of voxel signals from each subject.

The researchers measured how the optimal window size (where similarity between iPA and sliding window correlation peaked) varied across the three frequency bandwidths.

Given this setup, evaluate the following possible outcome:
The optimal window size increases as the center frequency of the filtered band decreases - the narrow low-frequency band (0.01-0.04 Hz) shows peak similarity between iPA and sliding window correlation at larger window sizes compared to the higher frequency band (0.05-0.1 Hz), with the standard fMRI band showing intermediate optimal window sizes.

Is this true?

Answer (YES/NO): YES